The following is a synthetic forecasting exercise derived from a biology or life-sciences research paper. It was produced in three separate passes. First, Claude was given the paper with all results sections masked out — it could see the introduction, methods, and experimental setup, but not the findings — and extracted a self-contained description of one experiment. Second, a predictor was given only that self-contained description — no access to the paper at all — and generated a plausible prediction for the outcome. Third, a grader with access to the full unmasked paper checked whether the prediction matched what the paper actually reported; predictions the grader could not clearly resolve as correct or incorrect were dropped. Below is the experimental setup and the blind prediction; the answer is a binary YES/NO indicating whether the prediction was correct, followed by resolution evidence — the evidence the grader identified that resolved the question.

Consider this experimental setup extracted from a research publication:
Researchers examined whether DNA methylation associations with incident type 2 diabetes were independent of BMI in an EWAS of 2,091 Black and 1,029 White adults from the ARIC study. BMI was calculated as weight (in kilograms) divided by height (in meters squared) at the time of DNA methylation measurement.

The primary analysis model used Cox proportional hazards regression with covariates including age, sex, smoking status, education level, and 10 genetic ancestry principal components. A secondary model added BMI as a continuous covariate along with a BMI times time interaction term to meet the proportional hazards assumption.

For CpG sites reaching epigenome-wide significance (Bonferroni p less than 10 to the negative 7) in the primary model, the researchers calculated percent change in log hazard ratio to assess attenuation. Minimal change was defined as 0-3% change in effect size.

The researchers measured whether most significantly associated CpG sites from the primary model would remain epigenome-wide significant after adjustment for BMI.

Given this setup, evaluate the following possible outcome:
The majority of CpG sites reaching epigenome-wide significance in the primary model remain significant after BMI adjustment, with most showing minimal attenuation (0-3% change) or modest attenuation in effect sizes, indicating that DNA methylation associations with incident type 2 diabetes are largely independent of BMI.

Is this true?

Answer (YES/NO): YES